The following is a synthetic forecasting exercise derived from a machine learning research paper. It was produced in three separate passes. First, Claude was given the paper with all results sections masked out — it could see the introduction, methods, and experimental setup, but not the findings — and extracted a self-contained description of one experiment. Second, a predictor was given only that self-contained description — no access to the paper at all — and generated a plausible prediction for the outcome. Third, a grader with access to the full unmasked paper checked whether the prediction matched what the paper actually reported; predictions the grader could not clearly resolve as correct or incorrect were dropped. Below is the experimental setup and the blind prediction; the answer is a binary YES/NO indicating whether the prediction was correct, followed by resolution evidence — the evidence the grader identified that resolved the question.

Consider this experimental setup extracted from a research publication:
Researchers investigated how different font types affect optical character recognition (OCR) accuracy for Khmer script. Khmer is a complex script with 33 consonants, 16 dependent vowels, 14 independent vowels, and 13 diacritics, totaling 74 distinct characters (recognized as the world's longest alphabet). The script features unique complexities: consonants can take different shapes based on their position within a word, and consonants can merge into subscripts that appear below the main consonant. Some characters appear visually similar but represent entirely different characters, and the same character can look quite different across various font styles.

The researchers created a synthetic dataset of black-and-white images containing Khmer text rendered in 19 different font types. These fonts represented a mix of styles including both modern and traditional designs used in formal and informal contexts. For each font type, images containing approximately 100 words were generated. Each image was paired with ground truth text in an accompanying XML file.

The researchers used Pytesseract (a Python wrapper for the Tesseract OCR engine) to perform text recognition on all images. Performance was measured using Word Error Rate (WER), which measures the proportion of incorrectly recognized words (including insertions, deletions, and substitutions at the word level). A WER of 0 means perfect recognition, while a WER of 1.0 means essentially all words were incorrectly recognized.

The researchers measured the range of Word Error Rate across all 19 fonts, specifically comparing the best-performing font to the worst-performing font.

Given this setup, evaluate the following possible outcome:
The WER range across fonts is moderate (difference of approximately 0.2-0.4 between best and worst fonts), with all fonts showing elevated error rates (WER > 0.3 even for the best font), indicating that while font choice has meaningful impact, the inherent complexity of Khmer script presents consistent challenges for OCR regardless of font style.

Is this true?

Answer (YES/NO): NO